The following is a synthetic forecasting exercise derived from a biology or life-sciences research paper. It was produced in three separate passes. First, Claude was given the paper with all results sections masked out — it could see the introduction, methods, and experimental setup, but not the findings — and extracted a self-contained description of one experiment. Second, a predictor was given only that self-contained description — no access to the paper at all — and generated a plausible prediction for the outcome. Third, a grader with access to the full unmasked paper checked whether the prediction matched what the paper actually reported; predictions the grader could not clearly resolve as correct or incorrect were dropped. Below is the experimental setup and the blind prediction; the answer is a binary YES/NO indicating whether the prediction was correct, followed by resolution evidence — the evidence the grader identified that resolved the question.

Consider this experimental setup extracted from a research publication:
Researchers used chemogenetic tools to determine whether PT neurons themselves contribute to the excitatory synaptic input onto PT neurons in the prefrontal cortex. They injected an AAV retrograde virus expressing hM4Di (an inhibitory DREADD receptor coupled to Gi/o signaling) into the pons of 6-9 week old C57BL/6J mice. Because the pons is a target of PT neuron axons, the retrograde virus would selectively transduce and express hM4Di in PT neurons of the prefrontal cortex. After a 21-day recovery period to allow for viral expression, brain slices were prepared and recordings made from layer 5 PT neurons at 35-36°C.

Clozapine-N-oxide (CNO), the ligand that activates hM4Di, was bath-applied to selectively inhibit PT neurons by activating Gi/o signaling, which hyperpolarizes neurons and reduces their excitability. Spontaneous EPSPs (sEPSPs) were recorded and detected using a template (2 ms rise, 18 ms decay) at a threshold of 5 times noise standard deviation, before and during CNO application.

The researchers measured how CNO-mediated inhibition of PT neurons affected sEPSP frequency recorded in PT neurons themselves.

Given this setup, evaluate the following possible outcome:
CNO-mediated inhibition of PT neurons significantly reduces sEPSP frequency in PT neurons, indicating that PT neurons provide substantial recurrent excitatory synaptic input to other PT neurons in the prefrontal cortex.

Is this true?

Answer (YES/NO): NO